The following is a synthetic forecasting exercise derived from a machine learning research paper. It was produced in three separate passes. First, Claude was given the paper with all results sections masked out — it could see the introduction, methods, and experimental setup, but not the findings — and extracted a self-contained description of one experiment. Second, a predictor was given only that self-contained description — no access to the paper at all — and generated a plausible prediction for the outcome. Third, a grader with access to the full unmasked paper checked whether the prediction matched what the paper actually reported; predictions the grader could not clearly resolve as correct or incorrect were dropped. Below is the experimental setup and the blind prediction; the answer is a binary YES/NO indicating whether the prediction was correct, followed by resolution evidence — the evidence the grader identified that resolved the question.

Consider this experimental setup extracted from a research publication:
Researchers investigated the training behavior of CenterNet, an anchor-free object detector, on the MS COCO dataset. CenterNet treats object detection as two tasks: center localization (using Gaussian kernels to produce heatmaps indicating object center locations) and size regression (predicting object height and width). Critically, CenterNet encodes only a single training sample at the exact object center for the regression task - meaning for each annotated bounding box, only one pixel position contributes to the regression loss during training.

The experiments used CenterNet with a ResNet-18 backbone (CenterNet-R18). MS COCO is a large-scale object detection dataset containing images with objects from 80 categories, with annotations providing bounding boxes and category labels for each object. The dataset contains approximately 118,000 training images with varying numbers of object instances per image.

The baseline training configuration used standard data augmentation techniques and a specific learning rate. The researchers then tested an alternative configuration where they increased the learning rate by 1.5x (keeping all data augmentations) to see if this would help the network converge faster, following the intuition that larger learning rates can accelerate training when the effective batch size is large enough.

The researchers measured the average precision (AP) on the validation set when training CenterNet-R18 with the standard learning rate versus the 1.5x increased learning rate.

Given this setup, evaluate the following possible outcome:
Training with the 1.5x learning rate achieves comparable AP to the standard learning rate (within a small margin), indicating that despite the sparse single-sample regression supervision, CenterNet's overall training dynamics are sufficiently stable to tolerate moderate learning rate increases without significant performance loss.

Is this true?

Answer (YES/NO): NO